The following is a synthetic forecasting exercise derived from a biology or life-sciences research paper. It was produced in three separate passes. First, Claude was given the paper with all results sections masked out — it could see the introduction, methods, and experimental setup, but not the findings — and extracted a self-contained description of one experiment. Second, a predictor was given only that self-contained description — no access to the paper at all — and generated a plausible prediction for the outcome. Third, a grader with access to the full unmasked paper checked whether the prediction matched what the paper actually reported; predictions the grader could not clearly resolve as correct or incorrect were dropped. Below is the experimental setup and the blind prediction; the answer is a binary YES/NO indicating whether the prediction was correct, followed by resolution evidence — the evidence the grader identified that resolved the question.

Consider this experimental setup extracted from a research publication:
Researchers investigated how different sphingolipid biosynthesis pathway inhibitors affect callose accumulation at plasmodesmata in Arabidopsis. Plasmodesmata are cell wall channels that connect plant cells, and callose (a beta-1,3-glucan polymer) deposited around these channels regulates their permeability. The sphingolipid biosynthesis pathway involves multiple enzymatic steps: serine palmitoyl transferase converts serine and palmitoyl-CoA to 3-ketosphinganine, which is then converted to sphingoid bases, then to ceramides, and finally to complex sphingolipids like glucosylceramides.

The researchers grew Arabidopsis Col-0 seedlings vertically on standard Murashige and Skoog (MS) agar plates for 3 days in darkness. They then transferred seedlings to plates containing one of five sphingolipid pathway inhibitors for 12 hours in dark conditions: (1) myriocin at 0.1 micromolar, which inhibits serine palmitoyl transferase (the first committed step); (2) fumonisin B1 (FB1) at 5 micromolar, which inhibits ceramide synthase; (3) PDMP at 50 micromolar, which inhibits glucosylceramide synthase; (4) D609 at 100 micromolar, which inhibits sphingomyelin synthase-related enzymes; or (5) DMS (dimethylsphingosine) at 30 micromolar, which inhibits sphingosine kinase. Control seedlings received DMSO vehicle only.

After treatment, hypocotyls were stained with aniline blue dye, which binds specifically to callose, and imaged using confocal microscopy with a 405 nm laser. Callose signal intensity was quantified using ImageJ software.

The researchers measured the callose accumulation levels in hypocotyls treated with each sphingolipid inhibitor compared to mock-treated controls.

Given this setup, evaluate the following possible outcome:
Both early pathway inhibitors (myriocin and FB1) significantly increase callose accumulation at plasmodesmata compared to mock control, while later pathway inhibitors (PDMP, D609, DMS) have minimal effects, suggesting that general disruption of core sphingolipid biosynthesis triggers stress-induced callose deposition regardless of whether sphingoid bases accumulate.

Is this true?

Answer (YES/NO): NO